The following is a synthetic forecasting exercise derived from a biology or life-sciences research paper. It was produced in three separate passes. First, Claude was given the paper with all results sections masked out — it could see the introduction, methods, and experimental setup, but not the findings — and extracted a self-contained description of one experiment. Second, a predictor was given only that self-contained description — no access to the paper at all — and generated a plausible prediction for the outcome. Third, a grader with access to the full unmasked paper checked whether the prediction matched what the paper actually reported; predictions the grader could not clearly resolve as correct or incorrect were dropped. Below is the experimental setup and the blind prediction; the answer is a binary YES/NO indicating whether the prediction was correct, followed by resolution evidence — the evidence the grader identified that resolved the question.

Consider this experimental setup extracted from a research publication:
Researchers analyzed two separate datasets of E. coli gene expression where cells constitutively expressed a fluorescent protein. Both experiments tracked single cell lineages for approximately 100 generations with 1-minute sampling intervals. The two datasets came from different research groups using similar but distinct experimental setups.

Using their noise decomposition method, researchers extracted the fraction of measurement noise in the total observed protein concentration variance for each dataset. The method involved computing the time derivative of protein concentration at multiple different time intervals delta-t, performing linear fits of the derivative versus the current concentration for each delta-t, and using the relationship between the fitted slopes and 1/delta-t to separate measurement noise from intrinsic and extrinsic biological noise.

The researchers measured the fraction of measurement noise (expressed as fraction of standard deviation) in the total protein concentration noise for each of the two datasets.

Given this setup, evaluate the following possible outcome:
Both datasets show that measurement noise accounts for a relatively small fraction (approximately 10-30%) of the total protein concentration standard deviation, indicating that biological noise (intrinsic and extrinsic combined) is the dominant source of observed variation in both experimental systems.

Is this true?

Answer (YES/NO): YES